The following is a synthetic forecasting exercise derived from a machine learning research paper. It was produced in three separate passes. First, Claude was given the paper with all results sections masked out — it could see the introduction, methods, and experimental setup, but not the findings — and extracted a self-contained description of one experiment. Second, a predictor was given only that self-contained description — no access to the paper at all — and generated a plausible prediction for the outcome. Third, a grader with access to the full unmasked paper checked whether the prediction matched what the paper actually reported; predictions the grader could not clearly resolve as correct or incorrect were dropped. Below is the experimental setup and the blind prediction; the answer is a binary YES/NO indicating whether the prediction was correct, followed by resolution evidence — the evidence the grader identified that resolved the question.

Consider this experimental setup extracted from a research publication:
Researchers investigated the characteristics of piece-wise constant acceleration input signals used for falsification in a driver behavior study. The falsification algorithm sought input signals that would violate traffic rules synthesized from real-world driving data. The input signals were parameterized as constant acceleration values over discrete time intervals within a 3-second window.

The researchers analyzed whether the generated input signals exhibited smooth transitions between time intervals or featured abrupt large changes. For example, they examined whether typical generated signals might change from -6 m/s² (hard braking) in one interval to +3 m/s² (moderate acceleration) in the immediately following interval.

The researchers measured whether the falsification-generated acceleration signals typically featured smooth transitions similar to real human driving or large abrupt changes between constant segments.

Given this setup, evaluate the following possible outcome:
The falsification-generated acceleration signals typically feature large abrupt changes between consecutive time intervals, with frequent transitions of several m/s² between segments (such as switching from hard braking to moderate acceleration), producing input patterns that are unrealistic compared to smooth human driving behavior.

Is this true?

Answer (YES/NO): YES